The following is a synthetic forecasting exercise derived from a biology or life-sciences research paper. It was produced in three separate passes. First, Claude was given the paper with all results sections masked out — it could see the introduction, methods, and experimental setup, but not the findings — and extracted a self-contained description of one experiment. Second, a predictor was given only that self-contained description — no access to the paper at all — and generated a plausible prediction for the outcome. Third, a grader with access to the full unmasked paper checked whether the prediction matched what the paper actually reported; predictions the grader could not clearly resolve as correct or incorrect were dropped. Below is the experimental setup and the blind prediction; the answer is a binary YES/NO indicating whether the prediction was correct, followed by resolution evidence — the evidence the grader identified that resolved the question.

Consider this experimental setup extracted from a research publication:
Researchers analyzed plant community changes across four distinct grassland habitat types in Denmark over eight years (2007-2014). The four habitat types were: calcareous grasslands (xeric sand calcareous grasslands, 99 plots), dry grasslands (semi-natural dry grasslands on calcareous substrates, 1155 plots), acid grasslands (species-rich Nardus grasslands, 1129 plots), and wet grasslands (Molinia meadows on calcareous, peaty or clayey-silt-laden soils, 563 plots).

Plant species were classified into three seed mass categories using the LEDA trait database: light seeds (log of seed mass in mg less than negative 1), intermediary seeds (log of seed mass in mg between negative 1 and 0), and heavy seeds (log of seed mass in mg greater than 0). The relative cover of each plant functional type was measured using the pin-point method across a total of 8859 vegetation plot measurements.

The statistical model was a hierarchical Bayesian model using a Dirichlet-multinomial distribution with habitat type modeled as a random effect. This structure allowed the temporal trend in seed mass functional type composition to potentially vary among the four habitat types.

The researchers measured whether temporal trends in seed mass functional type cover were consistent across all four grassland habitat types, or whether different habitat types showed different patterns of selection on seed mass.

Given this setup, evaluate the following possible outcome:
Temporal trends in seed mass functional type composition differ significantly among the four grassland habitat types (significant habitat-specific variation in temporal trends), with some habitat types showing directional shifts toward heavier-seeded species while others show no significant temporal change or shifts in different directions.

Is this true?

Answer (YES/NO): NO